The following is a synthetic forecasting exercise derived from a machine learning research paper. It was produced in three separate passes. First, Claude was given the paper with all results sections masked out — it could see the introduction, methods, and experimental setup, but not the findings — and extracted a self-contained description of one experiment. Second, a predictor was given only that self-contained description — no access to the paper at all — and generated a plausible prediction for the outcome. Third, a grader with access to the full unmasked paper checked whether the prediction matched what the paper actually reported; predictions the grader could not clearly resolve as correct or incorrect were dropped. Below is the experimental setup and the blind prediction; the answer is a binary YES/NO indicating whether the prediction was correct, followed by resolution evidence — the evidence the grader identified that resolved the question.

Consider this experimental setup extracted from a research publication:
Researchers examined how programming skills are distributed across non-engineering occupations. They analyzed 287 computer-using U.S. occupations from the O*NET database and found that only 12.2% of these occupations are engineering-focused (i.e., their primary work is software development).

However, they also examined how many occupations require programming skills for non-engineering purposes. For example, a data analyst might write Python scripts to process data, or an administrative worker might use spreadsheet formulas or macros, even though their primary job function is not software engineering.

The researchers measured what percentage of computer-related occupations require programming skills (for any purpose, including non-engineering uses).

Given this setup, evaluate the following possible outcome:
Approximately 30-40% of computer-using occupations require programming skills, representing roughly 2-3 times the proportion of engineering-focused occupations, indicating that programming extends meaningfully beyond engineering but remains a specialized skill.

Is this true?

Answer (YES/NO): NO